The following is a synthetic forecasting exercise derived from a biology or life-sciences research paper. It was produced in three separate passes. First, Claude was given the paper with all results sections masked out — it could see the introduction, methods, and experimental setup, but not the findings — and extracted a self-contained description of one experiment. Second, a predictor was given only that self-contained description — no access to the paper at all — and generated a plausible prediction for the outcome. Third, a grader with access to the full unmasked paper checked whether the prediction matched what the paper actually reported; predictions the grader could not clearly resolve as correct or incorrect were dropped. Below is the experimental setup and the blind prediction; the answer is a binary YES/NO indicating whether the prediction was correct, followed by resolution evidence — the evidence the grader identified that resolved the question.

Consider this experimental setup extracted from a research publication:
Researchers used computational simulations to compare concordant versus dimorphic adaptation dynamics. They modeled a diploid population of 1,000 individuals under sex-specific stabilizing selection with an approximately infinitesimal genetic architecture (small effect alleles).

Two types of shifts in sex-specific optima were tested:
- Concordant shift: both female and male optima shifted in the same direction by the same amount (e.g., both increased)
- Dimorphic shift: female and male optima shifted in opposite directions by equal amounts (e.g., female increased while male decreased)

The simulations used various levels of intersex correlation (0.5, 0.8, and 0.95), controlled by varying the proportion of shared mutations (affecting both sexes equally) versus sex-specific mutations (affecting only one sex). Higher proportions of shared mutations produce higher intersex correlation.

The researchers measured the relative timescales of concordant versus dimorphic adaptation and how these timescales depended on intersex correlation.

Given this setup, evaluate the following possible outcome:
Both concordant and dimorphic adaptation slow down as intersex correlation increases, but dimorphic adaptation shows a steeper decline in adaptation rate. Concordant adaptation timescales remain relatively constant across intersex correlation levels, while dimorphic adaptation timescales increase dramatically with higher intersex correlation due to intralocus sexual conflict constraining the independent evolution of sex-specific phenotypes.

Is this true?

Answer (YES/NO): NO